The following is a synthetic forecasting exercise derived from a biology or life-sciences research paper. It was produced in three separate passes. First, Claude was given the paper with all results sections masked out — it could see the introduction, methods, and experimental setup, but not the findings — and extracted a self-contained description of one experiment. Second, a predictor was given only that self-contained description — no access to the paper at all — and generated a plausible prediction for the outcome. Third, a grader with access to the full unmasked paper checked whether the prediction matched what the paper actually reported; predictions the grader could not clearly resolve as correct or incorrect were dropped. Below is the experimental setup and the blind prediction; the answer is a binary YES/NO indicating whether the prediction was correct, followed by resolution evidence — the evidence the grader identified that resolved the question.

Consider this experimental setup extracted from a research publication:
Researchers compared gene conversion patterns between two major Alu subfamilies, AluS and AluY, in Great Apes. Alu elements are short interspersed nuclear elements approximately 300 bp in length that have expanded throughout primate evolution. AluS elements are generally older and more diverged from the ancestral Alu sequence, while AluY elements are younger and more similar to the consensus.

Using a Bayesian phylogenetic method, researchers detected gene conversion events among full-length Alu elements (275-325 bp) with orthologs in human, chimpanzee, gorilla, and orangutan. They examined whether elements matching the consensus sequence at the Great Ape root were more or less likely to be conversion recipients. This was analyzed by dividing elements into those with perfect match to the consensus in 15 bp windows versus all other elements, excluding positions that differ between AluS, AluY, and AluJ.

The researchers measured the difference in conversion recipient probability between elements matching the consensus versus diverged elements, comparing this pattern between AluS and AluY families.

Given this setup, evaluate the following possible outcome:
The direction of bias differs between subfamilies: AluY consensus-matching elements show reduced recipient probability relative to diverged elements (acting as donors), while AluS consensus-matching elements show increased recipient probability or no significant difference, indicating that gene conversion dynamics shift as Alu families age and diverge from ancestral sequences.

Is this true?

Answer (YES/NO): NO